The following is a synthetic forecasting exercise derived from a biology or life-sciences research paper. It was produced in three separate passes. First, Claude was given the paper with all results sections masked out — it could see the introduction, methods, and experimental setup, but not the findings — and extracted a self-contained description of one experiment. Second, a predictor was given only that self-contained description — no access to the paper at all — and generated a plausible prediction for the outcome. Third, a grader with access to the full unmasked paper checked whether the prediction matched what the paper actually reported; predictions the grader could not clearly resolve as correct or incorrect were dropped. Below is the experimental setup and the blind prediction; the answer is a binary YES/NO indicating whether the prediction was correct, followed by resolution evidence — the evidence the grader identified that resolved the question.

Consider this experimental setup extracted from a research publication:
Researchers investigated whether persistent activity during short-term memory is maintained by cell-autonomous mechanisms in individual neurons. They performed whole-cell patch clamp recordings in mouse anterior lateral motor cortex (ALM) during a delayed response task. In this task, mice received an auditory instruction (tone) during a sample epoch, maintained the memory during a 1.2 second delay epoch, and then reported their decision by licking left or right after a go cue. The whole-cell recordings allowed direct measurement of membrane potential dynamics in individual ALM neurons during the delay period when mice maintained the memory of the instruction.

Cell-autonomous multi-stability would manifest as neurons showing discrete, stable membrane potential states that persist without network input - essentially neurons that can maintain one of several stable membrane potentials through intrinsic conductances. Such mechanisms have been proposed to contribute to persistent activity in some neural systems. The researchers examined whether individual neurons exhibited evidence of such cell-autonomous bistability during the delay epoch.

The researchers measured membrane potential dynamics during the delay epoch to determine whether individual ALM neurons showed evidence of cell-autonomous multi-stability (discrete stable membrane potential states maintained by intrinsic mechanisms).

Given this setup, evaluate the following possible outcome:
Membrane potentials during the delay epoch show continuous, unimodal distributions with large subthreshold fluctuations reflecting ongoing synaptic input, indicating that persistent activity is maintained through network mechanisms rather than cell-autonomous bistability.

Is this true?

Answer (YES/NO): NO